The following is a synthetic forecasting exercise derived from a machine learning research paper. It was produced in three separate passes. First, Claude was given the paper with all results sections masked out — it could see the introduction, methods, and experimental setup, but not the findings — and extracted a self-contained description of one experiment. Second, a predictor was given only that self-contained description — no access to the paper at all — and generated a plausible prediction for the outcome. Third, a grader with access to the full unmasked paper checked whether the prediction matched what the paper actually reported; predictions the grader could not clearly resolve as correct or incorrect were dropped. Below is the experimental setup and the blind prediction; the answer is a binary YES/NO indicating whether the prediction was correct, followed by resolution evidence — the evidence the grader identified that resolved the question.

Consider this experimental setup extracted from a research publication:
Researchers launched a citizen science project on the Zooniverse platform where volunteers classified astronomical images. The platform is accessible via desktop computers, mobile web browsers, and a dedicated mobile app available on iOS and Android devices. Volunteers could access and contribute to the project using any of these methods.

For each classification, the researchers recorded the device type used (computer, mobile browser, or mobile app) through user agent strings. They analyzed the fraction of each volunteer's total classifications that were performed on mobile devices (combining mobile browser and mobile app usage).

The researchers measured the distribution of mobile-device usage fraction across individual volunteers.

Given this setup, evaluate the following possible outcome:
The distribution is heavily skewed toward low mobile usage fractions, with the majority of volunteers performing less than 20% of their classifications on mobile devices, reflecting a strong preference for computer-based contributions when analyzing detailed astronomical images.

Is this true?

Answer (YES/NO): NO